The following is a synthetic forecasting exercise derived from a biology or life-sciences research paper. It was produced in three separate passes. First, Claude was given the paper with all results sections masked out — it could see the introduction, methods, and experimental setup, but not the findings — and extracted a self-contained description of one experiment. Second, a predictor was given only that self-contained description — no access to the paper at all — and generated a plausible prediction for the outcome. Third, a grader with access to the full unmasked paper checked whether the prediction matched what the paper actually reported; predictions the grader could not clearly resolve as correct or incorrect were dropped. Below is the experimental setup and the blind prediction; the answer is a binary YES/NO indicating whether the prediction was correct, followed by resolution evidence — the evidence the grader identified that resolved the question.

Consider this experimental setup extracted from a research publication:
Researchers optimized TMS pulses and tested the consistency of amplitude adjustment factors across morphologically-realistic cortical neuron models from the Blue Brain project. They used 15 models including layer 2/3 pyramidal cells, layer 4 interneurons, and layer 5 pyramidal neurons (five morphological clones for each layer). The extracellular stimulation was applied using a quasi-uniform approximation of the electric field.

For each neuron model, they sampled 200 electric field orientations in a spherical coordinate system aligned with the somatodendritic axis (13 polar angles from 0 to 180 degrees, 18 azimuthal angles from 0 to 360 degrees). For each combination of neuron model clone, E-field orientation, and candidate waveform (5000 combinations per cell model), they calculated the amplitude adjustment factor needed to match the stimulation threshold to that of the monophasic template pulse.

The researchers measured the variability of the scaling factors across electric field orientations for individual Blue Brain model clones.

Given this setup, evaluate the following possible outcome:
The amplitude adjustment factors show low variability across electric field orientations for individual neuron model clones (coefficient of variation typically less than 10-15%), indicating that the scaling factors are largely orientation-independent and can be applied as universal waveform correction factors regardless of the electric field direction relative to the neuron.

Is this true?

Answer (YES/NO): YES